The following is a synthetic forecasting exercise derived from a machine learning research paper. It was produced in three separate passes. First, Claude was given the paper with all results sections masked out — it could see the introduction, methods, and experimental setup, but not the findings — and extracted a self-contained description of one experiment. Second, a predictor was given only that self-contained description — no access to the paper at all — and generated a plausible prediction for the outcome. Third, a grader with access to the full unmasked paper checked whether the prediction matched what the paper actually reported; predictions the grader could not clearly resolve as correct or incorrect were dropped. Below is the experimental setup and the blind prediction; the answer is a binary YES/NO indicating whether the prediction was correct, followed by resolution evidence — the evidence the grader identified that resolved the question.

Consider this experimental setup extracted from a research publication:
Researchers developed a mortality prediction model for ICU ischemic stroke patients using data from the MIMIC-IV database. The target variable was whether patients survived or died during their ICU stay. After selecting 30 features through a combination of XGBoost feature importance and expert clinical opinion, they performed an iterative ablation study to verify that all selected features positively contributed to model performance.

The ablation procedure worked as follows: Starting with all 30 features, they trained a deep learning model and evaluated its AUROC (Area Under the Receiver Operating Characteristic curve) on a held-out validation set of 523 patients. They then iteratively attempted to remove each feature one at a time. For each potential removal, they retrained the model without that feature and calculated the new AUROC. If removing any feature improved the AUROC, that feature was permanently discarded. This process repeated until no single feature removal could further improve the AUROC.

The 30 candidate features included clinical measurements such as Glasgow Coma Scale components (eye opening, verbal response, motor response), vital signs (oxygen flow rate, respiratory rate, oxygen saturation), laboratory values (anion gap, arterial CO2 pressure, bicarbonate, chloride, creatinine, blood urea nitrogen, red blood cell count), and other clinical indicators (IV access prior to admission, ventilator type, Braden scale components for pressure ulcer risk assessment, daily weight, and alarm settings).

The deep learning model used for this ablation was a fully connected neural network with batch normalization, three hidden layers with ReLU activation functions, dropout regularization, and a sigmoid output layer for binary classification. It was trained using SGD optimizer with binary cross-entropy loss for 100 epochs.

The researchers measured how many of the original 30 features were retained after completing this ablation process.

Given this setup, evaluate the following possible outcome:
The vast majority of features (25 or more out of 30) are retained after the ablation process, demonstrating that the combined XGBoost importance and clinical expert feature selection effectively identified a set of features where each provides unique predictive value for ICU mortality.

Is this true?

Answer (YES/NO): YES